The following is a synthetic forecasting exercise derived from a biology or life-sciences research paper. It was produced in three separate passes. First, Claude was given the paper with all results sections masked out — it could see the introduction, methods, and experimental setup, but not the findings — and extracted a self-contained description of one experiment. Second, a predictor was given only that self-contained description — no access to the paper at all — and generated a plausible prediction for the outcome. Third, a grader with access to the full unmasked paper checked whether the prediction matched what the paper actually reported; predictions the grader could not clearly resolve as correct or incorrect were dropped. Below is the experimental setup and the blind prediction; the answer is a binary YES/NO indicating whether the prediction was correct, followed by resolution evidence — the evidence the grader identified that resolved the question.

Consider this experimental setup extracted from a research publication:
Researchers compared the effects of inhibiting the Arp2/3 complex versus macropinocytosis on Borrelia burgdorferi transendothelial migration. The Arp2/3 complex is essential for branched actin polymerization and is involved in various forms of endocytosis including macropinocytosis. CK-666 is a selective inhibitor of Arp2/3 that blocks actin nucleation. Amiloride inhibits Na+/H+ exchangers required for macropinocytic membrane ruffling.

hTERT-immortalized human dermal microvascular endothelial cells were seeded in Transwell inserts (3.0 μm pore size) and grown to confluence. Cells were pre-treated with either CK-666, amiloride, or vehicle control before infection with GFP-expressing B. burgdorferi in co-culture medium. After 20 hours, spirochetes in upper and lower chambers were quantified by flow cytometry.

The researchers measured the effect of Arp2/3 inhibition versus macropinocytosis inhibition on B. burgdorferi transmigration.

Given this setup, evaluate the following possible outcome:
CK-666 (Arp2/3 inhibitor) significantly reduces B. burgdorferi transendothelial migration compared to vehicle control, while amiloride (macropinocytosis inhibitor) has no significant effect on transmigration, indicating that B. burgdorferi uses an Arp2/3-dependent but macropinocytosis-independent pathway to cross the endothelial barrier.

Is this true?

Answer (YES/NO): NO